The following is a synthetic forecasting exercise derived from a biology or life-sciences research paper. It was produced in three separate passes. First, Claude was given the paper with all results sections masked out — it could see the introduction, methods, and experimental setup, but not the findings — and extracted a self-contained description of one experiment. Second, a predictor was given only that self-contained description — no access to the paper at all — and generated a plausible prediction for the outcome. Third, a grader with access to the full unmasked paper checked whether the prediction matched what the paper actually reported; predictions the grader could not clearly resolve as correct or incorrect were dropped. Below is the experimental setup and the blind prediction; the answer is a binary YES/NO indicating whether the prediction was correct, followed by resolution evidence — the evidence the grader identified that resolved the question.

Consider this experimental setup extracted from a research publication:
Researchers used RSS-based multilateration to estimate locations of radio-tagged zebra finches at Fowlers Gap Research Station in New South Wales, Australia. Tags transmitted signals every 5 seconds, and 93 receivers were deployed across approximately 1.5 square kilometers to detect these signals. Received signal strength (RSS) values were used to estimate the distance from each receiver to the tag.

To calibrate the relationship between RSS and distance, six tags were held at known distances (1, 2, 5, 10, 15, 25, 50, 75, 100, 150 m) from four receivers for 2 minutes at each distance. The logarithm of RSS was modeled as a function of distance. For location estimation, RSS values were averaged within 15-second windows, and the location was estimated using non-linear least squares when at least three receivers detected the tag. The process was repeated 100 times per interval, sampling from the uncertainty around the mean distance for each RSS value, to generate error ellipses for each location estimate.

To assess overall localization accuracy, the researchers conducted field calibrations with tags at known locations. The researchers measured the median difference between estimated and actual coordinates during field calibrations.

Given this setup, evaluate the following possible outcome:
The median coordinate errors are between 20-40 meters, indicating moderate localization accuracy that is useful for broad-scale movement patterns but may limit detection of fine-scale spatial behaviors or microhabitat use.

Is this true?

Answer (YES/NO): YES